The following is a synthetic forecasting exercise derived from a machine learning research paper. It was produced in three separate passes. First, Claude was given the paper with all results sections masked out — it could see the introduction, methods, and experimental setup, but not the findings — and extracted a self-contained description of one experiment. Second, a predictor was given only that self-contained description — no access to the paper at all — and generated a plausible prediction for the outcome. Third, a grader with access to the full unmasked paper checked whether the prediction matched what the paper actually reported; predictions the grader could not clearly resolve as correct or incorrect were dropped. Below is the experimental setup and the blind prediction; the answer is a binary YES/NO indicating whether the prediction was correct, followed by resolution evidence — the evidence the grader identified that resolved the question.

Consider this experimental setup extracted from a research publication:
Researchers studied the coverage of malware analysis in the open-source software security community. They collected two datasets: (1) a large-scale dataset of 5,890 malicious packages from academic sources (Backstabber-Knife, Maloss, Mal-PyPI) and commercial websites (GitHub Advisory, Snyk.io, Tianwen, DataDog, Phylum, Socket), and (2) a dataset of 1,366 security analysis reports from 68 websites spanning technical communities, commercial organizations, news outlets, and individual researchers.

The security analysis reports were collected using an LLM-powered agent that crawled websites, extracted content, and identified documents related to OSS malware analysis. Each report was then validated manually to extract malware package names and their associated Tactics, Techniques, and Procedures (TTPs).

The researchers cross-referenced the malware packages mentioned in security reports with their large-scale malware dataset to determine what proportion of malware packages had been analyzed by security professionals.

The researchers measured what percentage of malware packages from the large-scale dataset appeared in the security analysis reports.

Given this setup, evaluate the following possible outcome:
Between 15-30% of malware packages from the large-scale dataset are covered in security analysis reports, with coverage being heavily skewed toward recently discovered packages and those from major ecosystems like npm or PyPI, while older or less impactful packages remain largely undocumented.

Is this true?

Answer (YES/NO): NO